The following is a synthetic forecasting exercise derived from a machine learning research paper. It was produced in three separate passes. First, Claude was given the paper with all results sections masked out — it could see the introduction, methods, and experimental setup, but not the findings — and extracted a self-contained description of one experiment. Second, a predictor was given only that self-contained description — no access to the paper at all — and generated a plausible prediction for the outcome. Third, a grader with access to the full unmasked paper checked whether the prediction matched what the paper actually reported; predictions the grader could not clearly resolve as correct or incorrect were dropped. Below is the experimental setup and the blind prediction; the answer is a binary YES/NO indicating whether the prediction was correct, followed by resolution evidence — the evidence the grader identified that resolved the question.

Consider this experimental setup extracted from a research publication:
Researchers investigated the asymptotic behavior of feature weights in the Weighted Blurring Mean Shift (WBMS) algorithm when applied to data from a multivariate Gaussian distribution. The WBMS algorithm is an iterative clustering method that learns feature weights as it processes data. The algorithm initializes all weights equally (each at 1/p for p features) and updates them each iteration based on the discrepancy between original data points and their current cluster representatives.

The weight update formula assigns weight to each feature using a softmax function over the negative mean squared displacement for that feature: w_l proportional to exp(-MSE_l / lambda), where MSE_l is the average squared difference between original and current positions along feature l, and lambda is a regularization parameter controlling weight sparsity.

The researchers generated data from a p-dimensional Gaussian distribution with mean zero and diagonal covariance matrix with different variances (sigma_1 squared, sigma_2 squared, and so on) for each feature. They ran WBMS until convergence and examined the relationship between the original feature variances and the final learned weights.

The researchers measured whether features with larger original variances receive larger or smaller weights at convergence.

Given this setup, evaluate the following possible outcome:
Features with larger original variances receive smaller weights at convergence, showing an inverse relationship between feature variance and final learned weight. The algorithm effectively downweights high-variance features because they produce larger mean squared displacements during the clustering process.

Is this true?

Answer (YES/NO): YES